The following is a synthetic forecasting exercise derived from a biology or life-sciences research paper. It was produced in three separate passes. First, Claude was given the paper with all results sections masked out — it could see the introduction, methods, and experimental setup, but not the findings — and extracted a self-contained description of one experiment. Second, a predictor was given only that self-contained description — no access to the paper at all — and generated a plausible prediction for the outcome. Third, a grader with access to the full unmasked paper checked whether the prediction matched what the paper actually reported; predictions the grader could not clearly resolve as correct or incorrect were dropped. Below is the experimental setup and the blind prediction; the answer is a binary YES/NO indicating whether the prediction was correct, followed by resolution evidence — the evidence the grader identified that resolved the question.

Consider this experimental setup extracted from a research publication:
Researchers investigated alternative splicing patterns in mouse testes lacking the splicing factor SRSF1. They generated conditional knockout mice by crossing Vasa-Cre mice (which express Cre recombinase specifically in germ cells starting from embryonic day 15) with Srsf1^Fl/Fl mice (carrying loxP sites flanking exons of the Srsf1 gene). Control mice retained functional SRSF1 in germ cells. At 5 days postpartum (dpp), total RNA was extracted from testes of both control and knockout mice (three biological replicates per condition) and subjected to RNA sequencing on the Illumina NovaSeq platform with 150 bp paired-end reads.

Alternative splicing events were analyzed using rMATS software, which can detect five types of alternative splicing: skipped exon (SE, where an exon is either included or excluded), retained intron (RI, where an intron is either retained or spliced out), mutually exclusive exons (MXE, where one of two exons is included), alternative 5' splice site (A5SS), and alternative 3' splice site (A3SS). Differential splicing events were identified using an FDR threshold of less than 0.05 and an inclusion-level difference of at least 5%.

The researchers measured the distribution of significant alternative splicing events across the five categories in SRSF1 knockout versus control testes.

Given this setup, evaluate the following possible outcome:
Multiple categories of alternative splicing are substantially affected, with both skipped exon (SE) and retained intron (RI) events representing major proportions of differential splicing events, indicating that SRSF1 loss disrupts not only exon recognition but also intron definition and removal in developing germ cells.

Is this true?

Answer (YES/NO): NO